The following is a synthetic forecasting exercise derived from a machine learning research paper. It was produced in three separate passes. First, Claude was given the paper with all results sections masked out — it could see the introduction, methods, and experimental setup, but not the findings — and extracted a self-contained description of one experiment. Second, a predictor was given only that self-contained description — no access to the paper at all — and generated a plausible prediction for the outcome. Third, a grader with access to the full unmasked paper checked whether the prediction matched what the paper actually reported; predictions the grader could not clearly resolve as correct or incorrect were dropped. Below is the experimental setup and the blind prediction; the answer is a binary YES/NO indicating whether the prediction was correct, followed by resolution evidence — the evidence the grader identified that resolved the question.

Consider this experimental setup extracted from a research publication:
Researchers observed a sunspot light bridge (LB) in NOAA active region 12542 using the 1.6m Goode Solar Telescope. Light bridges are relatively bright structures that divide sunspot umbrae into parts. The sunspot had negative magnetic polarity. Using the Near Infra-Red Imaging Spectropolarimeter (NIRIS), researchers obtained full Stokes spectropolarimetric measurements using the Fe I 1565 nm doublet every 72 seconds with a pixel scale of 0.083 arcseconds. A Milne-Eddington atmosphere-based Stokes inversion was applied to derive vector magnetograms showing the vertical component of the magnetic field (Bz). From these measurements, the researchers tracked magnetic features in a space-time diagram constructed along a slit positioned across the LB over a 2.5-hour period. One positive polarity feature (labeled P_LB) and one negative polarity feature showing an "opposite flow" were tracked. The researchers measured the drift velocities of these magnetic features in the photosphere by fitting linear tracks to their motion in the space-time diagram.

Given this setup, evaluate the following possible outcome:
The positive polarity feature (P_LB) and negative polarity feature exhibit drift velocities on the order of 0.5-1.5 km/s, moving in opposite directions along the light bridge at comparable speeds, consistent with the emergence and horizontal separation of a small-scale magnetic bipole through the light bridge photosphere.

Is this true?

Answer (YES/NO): NO